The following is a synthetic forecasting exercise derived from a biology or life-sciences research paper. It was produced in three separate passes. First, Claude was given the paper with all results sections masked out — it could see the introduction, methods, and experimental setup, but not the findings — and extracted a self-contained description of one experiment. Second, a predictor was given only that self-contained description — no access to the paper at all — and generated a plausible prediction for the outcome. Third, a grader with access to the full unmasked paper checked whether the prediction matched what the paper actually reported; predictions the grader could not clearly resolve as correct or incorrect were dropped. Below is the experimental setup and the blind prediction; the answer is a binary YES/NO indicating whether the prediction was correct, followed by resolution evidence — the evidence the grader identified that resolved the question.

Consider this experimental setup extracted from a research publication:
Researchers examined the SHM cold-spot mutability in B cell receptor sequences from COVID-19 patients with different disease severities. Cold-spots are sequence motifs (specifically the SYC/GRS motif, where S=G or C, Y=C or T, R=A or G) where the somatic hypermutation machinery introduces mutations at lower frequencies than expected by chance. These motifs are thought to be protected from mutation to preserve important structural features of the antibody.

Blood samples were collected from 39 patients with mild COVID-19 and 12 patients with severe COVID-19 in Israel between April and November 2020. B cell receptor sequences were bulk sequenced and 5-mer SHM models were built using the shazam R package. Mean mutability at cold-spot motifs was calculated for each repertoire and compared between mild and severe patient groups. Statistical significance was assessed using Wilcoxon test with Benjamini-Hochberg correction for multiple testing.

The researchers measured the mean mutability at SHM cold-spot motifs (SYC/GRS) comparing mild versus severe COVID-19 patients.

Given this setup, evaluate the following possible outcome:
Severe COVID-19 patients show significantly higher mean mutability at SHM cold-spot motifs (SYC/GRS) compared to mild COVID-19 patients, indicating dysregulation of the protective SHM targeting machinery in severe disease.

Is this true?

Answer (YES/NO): NO